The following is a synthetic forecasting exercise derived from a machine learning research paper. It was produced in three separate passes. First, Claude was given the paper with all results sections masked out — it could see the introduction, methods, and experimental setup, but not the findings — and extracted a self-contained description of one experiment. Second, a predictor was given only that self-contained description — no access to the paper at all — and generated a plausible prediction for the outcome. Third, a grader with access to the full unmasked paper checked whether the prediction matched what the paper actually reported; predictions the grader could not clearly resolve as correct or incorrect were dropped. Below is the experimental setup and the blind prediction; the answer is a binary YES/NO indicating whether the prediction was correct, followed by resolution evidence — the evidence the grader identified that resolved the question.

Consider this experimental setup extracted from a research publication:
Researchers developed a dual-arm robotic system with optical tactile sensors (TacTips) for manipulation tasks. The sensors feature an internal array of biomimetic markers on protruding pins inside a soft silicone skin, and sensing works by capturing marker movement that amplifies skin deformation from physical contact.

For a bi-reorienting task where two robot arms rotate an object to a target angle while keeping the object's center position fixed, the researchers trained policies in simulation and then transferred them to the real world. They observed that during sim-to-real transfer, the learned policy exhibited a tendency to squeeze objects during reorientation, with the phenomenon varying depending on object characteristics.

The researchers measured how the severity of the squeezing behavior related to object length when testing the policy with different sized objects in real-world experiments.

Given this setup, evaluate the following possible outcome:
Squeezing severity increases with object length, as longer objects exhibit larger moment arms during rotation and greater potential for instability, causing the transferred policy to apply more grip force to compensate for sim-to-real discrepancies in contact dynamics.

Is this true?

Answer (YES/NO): YES